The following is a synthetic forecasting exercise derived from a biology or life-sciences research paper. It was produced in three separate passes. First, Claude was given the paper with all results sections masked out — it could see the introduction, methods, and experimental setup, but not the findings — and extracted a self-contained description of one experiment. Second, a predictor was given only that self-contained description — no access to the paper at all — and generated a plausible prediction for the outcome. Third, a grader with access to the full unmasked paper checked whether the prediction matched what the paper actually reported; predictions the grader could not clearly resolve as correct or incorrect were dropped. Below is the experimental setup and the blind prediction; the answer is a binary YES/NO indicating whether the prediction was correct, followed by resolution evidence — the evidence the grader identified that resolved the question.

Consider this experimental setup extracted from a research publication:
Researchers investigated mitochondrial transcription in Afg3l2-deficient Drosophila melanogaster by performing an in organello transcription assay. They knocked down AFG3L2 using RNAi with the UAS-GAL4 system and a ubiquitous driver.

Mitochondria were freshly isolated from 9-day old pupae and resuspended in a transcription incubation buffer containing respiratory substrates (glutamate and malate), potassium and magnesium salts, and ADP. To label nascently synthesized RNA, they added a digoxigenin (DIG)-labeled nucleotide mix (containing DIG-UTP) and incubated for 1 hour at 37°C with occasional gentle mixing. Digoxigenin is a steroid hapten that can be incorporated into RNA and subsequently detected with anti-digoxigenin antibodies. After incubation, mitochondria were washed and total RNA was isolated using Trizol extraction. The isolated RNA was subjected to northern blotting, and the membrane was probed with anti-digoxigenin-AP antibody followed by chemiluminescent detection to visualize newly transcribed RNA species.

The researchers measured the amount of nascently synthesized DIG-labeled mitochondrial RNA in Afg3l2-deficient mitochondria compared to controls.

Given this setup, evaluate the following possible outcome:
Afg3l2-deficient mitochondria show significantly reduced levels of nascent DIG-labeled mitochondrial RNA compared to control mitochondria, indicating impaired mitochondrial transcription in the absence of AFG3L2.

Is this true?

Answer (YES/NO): NO